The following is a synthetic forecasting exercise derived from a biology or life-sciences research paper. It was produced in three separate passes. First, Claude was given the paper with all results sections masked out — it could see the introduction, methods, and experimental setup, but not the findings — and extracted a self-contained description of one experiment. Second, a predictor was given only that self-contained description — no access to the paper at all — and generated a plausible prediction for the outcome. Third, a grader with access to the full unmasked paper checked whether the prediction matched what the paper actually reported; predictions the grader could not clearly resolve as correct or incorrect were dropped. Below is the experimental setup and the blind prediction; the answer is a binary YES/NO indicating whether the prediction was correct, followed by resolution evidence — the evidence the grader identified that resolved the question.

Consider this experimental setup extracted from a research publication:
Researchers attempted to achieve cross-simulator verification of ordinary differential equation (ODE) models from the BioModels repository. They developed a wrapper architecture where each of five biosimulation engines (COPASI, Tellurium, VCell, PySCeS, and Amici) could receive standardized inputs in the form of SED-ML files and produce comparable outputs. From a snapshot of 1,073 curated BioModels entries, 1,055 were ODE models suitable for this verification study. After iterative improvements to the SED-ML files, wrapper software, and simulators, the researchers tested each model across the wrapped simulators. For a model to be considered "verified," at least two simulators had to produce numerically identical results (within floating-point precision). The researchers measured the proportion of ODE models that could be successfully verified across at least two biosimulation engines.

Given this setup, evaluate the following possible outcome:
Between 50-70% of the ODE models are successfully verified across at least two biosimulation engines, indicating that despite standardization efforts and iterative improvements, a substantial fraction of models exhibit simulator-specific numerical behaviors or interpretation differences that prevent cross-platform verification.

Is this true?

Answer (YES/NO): NO